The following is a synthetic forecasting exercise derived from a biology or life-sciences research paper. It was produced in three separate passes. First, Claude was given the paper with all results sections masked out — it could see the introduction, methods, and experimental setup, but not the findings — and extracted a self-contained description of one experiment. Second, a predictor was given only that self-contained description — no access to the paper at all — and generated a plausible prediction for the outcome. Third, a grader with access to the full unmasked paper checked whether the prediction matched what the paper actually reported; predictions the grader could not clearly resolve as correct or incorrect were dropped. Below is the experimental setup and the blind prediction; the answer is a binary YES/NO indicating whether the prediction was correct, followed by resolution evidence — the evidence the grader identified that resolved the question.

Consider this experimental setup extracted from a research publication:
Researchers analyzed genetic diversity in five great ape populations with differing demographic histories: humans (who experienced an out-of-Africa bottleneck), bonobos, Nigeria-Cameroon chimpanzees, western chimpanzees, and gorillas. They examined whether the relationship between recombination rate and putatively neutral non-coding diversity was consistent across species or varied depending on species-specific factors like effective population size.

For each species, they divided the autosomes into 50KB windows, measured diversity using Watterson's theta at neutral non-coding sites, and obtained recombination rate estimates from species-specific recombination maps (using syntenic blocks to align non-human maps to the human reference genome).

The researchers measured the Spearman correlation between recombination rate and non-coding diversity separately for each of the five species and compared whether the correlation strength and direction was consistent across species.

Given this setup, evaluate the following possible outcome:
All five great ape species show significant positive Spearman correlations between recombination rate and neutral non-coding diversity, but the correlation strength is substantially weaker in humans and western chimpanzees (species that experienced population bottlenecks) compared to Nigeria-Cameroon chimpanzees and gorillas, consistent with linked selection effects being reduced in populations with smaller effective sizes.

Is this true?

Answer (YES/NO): NO